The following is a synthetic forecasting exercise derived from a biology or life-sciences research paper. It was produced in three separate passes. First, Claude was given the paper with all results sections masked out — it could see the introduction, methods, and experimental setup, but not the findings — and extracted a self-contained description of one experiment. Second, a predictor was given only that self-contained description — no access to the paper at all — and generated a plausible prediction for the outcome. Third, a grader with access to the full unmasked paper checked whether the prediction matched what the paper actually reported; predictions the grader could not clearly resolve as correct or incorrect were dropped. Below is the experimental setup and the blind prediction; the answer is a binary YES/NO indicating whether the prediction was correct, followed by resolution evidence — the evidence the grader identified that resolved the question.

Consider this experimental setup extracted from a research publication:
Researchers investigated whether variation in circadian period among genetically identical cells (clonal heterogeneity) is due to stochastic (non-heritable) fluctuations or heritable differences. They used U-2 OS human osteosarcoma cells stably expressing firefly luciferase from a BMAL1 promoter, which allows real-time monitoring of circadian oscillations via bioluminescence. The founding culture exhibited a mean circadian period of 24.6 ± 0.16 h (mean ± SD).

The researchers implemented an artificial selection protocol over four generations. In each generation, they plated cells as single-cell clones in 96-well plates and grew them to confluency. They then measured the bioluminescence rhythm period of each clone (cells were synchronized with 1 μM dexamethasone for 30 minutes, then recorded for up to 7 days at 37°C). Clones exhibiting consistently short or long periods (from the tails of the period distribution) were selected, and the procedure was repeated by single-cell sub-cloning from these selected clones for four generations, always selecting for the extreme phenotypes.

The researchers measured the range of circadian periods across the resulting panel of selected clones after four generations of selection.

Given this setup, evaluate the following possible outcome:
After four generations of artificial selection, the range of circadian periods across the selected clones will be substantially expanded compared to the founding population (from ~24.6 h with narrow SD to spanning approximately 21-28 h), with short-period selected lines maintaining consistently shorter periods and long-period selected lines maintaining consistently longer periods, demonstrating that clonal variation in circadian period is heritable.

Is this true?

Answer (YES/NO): YES